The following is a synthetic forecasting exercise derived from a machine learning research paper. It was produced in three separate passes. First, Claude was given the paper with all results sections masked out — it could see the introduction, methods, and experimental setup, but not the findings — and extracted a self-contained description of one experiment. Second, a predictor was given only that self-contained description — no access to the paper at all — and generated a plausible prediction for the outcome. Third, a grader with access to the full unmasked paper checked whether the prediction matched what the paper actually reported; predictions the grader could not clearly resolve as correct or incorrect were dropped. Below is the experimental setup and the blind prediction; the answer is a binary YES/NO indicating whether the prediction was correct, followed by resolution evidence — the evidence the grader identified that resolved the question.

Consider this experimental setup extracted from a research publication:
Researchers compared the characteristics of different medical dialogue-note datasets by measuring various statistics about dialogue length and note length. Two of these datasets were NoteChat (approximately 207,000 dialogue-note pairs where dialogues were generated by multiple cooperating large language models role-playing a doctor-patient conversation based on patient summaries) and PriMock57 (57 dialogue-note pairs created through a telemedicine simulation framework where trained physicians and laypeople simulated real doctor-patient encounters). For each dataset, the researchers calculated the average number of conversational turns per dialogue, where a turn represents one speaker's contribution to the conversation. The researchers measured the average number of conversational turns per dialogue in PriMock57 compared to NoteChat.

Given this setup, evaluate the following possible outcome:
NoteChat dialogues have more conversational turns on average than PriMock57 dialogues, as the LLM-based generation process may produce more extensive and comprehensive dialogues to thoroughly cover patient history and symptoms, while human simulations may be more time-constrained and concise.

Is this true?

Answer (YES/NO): NO